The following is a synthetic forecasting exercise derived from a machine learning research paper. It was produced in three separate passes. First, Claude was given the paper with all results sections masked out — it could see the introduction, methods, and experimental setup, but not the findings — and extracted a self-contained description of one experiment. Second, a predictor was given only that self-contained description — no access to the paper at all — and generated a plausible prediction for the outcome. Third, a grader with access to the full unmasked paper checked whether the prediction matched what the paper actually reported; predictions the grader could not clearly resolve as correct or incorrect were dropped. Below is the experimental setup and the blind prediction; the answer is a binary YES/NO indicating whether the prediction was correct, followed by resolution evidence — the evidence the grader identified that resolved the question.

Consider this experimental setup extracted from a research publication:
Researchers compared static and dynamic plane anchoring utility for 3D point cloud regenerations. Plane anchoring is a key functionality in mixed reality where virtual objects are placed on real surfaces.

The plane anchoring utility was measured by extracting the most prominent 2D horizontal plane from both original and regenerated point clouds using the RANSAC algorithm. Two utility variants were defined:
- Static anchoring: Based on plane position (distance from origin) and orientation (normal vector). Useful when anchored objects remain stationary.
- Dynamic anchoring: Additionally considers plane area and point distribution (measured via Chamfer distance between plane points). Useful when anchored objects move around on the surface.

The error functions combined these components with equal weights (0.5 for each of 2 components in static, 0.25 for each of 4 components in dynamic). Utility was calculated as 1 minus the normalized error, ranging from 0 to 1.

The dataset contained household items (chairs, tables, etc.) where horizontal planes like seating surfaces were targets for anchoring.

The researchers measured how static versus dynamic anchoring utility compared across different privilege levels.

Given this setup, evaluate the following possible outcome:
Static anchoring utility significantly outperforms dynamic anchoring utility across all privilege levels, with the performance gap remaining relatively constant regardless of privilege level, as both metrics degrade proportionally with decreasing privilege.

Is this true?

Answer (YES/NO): NO